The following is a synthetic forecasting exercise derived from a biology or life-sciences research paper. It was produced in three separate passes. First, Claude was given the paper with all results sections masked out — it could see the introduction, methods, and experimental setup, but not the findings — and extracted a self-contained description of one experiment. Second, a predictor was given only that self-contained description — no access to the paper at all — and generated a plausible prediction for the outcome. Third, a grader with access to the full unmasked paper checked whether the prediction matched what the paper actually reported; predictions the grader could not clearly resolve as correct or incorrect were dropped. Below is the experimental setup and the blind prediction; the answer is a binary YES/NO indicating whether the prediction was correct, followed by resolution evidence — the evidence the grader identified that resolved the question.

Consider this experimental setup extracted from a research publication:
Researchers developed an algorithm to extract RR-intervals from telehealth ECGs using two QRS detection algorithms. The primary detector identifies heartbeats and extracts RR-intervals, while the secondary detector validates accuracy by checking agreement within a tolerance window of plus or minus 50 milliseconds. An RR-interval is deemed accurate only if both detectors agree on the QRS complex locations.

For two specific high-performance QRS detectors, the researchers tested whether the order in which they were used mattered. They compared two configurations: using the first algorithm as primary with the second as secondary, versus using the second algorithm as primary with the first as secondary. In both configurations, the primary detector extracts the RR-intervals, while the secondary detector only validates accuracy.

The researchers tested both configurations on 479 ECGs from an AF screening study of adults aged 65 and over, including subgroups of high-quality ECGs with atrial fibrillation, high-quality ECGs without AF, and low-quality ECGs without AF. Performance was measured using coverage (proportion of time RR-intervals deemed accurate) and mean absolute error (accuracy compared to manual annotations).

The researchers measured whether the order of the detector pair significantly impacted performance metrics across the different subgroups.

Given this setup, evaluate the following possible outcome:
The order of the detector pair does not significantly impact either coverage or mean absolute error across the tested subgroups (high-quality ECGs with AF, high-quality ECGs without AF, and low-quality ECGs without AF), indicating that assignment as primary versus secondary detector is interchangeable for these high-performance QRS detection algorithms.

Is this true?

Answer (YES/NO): YES